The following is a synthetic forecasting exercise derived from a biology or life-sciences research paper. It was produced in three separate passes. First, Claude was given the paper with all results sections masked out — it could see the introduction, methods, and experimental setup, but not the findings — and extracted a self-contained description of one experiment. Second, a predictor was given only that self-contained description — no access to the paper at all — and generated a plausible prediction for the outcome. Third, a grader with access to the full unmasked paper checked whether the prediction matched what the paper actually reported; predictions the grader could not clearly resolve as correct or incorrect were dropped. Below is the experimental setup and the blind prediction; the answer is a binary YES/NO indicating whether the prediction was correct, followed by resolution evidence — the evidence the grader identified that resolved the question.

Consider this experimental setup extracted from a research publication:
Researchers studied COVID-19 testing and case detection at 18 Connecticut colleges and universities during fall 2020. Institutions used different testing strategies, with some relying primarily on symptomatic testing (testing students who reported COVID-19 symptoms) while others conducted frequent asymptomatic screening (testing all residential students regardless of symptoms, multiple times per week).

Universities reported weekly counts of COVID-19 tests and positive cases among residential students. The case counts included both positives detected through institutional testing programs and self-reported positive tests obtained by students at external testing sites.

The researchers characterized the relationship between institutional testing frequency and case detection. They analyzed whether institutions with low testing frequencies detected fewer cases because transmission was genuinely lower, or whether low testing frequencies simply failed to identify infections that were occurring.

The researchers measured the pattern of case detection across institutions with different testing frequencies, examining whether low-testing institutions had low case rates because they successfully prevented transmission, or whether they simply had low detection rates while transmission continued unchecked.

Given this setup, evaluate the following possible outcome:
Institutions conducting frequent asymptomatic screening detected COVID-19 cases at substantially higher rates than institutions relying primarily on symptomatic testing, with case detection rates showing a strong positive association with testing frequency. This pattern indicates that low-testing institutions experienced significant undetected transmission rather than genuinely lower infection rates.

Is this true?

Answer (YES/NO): NO